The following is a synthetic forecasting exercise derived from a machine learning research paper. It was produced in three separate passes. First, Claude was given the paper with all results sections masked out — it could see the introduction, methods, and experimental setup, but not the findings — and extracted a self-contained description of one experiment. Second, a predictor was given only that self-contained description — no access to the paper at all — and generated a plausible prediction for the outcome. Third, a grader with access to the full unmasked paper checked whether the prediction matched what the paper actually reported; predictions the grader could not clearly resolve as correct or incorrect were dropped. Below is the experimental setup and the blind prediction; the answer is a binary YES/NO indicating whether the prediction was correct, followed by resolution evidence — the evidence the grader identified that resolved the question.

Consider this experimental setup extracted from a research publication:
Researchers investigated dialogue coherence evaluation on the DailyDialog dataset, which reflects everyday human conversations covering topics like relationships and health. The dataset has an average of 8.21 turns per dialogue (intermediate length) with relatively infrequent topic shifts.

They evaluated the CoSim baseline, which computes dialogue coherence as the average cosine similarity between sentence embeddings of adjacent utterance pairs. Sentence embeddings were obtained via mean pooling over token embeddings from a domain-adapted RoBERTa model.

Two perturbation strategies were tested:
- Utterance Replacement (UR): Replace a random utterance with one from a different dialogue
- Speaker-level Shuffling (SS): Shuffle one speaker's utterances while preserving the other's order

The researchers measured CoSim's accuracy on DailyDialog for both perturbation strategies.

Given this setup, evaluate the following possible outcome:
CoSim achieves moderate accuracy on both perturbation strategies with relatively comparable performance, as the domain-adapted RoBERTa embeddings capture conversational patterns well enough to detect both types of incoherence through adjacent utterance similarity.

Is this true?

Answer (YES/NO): YES